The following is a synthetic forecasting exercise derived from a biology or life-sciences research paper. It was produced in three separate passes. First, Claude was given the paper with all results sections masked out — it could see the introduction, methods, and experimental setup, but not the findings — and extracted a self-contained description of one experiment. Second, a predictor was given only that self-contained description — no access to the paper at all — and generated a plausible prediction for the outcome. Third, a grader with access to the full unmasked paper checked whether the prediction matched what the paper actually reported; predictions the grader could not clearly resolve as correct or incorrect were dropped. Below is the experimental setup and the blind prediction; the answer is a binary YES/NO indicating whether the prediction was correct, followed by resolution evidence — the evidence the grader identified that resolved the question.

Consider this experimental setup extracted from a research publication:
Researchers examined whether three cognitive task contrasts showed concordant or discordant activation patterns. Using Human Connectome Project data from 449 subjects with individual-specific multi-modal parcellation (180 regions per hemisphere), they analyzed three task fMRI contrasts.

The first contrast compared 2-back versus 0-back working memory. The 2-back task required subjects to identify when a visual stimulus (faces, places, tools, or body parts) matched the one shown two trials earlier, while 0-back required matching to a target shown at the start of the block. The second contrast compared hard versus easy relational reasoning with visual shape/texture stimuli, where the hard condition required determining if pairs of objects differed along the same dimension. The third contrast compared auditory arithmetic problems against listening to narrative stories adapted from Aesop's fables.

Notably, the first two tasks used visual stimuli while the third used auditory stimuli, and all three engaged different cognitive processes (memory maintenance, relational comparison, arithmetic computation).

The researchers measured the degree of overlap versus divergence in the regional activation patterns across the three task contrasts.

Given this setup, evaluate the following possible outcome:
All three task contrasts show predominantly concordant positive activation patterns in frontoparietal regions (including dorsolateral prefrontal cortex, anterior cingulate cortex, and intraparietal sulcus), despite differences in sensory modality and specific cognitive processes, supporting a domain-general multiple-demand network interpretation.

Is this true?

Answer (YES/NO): YES